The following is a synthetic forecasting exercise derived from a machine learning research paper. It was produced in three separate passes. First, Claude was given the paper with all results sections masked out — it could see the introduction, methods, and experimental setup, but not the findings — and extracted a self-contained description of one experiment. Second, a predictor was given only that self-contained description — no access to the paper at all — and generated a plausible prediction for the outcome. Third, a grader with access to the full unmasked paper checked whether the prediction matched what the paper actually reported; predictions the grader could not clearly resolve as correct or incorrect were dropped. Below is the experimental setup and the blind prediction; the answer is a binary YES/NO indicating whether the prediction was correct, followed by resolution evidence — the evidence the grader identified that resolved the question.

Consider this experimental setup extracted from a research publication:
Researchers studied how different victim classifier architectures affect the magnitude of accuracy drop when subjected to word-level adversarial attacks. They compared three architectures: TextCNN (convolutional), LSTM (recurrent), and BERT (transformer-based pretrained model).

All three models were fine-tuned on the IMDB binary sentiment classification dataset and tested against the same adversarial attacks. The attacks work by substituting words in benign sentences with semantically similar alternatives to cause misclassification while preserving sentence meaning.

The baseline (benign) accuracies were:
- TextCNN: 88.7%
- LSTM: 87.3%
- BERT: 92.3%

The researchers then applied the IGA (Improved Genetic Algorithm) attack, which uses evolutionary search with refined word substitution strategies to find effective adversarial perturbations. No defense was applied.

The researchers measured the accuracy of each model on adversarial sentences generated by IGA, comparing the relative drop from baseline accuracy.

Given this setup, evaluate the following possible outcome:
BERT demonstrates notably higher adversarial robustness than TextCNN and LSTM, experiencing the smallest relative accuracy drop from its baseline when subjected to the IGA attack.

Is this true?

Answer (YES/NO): YES